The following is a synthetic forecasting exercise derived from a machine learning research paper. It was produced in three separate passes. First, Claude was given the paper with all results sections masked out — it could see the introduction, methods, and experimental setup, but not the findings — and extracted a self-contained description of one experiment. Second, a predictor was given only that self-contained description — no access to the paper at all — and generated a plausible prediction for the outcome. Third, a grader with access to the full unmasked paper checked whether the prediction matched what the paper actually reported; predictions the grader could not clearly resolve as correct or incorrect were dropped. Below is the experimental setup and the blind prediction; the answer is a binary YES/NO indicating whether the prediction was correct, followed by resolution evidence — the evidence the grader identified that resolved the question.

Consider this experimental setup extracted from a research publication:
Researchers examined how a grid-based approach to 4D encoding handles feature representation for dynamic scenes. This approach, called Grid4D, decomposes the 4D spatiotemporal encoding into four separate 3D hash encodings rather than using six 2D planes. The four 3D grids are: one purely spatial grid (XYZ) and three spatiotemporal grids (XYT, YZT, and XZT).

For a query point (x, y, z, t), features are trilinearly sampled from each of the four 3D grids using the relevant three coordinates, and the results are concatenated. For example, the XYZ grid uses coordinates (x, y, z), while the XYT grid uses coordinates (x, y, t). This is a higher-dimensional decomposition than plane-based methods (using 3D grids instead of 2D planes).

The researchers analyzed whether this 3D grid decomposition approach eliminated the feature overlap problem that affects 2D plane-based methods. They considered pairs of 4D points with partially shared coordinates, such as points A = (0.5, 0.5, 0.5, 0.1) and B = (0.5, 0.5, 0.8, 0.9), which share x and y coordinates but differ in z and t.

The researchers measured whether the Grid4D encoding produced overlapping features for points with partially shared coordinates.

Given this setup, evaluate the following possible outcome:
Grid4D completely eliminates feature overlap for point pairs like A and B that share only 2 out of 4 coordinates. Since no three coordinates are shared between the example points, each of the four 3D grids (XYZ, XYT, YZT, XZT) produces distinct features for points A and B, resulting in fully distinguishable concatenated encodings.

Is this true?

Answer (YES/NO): NO